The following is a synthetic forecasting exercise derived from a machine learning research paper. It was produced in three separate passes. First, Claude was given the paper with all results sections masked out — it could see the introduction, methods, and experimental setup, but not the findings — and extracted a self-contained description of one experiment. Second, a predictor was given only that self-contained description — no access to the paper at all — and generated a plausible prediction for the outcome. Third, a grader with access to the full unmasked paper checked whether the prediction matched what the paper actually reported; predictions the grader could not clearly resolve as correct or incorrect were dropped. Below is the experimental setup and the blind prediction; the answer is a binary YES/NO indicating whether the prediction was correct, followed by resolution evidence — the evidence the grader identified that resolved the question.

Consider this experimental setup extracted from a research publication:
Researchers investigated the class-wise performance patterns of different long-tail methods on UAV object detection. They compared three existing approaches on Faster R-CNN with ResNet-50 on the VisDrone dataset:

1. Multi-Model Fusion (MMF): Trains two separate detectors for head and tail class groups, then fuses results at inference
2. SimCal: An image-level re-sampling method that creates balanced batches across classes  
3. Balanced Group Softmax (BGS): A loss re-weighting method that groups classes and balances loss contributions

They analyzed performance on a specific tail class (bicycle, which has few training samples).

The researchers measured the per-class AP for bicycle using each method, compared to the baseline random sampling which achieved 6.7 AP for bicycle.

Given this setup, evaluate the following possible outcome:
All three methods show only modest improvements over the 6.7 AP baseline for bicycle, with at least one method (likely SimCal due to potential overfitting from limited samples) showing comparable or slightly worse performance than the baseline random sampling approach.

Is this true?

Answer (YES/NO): NO